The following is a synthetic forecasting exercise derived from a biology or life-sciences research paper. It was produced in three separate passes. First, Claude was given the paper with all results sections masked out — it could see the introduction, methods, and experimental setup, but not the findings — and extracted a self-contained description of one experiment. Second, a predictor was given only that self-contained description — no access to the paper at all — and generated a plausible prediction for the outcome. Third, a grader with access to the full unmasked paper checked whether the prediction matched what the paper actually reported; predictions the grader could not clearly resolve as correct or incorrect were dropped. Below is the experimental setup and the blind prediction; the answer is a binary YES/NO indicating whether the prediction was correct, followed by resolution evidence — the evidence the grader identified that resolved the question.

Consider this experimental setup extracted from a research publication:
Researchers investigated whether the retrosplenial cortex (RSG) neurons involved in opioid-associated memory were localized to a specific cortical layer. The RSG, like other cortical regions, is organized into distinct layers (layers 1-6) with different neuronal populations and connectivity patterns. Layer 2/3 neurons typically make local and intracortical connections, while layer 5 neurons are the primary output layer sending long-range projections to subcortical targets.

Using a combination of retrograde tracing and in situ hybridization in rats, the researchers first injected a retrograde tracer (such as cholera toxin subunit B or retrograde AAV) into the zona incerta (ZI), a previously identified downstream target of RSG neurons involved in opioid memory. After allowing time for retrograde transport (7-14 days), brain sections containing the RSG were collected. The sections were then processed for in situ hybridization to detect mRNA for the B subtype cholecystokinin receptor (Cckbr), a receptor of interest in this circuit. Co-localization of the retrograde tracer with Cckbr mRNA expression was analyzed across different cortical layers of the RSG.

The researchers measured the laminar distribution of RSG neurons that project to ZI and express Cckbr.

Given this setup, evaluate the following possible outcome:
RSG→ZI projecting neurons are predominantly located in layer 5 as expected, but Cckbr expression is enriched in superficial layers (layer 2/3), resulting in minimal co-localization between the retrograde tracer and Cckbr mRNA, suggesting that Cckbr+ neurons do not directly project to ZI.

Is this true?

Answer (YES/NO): NO